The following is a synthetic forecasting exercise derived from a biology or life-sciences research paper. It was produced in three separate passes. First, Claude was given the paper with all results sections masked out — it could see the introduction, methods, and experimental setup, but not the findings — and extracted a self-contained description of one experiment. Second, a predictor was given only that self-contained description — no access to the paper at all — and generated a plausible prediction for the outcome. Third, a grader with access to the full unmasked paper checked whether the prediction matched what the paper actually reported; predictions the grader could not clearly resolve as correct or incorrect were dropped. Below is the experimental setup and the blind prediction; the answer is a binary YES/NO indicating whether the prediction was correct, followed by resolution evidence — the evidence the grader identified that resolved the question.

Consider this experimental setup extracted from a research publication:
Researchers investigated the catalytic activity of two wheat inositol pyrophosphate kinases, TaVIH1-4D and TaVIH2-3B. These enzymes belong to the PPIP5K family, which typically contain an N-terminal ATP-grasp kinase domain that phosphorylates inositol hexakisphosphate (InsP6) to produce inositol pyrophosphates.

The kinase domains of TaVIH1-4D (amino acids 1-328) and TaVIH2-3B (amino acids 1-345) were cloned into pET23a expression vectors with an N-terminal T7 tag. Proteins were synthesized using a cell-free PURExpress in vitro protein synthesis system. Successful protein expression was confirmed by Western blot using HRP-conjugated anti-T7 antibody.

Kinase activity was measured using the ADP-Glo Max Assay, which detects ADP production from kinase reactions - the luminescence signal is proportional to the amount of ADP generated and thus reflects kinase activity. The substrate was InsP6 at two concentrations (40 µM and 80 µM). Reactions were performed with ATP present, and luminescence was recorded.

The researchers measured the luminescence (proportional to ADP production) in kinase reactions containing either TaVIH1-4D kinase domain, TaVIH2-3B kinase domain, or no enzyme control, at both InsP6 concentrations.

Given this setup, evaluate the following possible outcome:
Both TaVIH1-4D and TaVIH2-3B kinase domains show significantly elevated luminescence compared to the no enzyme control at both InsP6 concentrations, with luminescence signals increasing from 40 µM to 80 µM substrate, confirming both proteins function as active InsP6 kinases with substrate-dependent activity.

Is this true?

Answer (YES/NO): NO